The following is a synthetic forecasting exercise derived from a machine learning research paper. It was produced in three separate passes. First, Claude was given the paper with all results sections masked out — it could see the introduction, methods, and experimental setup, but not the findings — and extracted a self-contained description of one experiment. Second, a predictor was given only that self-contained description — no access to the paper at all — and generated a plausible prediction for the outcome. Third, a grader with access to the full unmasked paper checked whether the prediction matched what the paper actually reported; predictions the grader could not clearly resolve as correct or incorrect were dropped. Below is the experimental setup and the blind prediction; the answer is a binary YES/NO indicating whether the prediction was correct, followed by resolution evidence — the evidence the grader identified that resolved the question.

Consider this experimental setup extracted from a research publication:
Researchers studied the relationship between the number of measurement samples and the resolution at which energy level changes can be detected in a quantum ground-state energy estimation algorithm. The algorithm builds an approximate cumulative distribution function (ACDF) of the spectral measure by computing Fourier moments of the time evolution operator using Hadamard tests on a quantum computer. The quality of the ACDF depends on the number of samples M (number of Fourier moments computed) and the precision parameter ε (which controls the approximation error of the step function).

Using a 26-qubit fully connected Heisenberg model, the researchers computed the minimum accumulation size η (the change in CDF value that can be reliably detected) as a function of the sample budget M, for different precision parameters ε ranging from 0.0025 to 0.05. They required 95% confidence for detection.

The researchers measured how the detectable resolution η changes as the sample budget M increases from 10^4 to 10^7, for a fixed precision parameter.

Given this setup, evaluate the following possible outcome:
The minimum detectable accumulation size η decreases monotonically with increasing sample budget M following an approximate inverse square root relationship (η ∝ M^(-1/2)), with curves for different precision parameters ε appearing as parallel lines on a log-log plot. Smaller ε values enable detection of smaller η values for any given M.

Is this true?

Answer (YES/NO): NO